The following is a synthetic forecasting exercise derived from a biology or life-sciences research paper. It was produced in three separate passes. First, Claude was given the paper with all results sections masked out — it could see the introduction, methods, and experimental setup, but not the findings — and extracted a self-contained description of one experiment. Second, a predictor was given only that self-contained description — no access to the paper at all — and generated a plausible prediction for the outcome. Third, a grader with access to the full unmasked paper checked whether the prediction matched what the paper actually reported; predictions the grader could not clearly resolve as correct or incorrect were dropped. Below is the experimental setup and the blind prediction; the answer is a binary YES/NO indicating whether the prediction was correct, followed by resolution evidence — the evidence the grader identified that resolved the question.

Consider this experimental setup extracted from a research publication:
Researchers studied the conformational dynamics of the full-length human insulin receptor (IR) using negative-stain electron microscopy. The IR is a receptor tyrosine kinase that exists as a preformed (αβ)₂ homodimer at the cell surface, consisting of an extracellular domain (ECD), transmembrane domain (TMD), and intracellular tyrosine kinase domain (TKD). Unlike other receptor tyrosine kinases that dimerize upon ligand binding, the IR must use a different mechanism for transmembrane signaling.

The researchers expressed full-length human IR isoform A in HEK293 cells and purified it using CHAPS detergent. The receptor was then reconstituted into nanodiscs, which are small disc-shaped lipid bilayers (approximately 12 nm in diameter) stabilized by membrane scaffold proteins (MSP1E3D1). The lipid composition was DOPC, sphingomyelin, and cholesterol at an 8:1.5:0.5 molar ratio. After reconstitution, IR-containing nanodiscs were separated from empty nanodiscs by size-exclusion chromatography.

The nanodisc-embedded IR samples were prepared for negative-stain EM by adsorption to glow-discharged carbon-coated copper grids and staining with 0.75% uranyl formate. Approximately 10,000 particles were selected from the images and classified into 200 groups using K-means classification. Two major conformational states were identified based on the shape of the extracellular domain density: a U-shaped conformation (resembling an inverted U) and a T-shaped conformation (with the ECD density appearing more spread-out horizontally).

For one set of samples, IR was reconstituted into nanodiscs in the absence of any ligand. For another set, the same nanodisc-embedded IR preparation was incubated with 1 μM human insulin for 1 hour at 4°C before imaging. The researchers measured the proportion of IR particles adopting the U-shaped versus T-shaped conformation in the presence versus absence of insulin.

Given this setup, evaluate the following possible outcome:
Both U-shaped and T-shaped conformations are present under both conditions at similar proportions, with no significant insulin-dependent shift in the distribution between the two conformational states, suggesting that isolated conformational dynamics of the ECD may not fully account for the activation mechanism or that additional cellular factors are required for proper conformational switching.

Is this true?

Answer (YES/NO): NO